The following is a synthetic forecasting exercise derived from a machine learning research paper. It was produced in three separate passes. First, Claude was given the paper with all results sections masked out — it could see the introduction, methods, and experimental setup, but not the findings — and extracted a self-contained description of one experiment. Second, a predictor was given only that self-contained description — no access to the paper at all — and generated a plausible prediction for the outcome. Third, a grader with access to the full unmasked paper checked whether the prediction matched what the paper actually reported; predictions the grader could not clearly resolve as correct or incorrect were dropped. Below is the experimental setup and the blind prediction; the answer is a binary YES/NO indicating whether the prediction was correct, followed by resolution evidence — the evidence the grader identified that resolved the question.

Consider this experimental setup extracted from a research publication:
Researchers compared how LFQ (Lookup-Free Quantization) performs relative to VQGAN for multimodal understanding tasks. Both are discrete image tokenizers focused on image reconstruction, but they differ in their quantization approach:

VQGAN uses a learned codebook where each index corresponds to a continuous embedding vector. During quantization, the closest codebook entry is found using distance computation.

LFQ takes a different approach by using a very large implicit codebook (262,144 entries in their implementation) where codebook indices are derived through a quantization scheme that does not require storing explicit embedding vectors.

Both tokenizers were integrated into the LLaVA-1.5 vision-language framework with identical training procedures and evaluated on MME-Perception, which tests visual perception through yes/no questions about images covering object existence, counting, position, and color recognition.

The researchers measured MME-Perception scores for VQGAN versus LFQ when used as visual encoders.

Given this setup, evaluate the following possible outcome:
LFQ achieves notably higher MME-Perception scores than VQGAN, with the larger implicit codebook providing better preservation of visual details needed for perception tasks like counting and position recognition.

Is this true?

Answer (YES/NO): NO